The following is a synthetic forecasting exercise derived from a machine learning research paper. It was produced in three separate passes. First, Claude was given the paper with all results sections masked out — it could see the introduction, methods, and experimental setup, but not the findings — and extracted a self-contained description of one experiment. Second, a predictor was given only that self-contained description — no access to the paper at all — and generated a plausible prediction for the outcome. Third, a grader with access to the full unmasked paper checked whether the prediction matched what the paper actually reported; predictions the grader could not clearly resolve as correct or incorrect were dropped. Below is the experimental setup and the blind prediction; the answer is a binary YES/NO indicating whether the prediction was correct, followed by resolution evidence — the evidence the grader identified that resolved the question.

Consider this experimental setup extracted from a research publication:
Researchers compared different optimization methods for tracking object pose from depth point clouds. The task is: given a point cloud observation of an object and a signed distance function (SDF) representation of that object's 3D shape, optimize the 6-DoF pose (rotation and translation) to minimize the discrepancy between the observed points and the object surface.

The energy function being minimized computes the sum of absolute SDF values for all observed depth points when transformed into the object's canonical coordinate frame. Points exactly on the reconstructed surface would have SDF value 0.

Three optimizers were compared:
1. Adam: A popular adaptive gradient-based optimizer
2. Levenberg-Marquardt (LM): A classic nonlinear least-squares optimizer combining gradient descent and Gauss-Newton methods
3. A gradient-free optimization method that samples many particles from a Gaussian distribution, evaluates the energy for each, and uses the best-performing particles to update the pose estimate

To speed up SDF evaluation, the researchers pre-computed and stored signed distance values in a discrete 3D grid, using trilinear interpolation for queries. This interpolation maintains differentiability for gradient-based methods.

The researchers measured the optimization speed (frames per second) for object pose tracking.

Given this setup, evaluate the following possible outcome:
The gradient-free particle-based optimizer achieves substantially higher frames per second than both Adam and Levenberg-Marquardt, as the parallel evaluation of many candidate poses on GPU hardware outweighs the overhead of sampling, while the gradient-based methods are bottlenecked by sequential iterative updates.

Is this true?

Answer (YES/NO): YES